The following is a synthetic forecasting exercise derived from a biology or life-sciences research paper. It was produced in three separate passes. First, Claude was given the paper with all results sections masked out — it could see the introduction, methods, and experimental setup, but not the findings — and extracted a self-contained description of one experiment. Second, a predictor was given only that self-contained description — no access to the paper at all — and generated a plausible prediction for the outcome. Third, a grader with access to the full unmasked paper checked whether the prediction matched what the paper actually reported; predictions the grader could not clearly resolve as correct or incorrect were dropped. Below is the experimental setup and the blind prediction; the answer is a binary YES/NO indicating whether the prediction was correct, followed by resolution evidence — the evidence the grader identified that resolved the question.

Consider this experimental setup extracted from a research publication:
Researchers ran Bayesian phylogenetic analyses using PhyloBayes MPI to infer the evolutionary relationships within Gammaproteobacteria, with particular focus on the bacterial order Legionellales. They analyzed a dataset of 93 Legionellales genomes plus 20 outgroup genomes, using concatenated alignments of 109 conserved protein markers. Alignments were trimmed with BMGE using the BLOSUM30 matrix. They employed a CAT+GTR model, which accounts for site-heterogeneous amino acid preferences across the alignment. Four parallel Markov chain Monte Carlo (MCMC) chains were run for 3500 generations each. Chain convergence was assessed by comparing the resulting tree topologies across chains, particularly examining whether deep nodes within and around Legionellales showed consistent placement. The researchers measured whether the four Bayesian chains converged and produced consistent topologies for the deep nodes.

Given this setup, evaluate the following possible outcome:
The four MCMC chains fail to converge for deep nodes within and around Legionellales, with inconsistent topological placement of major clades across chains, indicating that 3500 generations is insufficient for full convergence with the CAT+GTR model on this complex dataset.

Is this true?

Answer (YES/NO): NO